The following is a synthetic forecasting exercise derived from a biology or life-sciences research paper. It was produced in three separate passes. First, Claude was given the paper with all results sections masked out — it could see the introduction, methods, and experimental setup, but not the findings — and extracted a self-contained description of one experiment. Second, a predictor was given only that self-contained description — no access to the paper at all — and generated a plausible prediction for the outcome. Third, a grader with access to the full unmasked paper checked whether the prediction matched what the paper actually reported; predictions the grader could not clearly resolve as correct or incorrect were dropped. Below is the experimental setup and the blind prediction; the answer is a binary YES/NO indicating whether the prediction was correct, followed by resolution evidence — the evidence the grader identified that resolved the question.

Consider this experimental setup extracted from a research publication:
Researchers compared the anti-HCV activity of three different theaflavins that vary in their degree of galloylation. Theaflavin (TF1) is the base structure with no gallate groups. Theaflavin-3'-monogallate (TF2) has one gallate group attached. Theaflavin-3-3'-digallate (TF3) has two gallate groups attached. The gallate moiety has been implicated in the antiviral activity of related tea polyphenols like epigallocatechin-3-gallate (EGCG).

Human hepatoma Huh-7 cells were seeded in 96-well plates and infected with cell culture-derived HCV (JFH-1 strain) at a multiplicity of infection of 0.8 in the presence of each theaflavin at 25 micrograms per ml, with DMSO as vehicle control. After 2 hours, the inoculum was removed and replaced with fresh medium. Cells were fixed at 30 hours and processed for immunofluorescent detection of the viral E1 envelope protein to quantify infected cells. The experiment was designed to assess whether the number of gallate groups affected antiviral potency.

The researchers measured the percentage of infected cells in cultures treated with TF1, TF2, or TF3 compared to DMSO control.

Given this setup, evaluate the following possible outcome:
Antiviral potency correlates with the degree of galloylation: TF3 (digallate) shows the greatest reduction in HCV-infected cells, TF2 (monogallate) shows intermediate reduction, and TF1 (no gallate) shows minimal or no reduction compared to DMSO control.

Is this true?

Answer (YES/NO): NO